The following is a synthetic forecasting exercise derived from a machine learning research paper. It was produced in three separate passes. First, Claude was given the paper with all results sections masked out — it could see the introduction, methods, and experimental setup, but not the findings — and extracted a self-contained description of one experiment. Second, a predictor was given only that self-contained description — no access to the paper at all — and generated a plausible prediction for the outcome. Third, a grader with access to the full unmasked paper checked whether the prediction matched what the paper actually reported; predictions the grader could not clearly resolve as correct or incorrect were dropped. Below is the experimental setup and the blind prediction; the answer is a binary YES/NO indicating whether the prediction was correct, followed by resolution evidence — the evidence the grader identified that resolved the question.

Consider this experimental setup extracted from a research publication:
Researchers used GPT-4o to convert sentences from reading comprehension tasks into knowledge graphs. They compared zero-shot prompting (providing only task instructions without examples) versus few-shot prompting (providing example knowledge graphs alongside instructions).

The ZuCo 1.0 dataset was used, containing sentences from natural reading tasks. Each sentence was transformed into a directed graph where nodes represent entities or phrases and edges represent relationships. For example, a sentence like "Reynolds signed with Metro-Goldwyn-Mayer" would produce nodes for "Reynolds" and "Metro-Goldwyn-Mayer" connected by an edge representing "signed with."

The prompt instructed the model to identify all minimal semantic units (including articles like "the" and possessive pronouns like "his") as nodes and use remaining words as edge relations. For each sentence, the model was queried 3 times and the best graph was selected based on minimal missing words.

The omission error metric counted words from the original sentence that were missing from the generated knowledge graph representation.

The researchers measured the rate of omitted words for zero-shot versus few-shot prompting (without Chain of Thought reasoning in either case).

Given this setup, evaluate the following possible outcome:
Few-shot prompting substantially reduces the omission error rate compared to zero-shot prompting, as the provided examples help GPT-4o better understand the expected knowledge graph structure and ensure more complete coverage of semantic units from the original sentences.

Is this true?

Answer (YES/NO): NO